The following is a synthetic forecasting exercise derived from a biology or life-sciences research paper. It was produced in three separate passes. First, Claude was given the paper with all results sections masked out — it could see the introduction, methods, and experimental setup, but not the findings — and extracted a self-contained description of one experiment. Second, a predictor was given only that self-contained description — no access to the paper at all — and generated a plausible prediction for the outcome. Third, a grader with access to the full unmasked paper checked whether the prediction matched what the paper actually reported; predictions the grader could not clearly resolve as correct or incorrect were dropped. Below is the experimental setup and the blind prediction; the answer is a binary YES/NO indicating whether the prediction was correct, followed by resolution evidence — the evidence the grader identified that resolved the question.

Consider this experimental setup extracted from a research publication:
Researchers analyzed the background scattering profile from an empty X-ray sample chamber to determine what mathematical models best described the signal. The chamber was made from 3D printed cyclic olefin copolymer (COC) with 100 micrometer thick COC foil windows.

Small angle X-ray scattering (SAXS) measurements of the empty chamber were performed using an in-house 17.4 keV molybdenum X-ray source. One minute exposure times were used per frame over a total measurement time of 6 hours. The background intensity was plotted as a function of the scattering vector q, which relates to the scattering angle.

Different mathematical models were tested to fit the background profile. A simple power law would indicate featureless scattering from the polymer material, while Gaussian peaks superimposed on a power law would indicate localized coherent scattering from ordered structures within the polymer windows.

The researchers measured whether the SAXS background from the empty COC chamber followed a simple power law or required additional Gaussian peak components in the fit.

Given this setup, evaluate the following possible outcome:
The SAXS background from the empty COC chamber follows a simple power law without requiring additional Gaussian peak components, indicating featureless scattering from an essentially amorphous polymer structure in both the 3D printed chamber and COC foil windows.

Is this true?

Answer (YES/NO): NO